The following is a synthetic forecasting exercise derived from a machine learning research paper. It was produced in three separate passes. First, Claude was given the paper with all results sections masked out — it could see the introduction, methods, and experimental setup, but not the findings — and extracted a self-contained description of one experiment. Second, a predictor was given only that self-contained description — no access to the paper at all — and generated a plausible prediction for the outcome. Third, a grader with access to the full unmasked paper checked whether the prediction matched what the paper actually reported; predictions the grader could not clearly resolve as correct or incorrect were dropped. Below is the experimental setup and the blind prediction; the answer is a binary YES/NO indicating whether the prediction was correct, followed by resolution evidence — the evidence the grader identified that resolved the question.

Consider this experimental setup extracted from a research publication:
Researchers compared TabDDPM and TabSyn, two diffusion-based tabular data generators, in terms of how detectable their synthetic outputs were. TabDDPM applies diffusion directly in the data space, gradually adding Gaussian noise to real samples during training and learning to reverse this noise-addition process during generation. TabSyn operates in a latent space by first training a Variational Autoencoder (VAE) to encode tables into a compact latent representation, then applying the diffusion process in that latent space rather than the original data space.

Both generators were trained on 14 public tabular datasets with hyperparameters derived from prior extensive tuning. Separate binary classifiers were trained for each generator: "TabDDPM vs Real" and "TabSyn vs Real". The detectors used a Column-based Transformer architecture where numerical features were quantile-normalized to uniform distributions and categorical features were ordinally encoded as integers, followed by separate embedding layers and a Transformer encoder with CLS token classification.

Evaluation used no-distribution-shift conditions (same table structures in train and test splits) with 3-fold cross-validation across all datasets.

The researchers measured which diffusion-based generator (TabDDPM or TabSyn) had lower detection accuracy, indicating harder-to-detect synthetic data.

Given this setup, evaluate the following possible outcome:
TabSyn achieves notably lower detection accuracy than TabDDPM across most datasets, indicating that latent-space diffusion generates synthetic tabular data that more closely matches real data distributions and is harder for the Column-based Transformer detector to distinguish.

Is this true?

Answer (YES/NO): NO